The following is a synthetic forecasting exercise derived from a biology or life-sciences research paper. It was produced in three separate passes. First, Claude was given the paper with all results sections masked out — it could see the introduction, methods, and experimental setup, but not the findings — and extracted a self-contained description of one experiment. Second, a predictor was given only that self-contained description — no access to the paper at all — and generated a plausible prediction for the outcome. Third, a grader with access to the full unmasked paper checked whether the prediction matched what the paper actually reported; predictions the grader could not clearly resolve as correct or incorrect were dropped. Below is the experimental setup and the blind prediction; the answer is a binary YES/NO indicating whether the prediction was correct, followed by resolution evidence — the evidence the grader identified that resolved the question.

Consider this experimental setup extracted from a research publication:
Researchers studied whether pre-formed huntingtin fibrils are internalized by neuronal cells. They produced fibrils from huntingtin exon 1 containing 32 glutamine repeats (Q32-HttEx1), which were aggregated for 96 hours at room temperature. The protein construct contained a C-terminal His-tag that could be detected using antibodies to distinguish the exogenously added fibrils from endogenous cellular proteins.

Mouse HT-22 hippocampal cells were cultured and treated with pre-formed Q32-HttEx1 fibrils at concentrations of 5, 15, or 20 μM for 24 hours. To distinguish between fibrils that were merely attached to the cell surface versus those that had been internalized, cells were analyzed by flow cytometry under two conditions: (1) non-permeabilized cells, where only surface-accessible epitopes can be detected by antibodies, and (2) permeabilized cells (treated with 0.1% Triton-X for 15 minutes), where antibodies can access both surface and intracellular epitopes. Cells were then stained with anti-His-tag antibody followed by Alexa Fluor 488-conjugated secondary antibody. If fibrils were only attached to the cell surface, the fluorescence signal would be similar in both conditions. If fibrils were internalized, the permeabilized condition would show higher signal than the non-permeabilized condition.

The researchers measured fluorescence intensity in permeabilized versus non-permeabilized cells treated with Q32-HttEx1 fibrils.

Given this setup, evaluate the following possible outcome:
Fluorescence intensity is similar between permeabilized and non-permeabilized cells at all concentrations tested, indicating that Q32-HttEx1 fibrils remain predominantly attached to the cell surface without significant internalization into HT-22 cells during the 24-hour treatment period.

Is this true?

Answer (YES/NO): NO